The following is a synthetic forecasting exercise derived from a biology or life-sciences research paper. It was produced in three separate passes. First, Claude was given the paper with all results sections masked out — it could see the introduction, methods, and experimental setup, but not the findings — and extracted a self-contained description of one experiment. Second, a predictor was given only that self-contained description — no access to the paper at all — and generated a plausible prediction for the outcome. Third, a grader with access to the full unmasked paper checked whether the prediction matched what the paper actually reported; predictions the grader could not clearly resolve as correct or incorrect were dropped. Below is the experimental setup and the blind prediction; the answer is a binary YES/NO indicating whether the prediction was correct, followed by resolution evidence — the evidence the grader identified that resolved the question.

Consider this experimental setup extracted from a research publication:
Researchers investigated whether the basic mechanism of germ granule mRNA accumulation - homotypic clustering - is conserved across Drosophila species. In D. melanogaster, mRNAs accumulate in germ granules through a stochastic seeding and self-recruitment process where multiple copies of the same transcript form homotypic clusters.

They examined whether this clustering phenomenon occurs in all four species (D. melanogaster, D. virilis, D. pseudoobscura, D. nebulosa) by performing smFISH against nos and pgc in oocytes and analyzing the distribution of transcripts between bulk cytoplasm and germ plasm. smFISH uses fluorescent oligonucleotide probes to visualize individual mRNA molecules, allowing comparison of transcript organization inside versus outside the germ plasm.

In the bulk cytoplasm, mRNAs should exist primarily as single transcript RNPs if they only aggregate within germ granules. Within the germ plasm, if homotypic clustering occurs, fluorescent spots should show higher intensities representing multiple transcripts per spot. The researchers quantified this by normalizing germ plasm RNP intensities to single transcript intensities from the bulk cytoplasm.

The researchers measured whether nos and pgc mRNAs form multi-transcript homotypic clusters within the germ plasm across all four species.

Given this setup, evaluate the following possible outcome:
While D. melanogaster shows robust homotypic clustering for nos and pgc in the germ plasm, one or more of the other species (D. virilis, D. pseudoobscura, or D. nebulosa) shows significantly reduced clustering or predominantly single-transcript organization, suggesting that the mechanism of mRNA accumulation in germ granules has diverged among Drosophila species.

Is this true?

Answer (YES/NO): NO